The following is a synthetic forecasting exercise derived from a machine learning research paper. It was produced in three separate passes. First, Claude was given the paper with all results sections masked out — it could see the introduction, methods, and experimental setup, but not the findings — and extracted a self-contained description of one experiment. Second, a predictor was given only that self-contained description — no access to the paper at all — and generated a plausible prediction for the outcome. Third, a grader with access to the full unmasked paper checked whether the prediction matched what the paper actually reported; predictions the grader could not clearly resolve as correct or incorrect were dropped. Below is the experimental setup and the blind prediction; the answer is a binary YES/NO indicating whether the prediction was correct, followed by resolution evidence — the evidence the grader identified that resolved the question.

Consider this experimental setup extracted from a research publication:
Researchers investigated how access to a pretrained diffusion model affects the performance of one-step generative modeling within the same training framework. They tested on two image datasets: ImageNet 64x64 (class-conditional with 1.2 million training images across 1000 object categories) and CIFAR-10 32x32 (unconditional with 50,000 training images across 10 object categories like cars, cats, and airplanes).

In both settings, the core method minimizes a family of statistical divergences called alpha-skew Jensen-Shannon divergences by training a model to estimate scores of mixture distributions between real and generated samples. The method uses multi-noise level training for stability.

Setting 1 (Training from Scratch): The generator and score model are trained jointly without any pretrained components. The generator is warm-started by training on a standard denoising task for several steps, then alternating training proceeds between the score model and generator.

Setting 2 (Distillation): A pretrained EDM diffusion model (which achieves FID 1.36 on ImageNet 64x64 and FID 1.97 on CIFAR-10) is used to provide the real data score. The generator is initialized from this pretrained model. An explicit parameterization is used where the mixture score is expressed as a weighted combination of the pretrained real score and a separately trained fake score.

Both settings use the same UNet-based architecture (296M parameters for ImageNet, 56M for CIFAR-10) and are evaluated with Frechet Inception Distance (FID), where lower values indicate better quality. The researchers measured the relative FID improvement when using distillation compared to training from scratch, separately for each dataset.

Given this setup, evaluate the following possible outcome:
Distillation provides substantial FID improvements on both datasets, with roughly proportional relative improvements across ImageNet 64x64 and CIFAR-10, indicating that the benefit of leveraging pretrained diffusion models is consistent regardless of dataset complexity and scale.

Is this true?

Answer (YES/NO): NO